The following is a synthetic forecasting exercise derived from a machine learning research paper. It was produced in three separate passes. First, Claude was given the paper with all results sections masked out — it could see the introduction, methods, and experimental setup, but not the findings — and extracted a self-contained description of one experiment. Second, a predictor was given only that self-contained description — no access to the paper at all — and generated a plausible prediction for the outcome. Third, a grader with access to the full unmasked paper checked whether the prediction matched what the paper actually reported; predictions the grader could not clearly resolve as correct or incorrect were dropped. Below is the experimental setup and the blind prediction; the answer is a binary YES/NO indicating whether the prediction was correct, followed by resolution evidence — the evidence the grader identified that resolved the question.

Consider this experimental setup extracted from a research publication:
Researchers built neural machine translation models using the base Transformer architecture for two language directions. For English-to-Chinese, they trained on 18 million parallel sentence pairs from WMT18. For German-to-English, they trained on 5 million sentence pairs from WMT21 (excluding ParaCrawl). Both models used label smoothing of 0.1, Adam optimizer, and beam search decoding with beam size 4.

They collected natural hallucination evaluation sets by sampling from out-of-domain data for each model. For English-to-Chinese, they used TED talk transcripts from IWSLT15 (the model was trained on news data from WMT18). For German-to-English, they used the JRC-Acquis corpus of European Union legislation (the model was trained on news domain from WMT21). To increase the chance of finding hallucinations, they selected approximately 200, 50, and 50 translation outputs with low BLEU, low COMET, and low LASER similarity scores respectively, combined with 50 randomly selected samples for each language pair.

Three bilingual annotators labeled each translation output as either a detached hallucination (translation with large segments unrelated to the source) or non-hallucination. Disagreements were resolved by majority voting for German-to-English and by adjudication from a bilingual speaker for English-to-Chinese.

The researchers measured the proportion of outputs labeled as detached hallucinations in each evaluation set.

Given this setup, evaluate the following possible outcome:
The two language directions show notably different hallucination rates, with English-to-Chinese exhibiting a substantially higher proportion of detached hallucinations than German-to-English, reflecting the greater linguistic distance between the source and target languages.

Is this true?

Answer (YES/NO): NO